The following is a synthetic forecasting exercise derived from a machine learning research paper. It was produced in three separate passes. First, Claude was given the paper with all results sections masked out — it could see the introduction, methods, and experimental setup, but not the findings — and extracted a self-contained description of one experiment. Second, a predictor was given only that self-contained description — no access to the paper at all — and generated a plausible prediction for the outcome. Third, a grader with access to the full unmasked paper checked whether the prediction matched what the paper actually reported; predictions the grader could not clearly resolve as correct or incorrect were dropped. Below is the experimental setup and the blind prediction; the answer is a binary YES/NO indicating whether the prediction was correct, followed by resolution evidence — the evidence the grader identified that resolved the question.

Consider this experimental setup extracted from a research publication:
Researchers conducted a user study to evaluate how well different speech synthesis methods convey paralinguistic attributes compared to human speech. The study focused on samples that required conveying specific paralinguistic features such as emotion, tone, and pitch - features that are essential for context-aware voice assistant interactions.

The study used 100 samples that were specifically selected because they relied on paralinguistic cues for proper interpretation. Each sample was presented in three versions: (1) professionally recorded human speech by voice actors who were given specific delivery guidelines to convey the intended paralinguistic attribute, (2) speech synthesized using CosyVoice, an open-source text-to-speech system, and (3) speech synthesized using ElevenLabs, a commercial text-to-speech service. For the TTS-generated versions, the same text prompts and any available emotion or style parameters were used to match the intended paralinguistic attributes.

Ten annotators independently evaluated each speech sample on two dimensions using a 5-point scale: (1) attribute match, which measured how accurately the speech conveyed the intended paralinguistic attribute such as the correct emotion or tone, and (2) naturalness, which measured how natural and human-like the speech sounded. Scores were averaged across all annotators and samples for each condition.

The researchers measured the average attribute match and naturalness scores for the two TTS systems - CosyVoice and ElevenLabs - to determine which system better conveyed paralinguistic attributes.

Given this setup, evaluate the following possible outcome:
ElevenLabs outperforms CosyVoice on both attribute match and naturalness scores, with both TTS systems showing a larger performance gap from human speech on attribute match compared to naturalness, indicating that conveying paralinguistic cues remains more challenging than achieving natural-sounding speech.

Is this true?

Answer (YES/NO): NO